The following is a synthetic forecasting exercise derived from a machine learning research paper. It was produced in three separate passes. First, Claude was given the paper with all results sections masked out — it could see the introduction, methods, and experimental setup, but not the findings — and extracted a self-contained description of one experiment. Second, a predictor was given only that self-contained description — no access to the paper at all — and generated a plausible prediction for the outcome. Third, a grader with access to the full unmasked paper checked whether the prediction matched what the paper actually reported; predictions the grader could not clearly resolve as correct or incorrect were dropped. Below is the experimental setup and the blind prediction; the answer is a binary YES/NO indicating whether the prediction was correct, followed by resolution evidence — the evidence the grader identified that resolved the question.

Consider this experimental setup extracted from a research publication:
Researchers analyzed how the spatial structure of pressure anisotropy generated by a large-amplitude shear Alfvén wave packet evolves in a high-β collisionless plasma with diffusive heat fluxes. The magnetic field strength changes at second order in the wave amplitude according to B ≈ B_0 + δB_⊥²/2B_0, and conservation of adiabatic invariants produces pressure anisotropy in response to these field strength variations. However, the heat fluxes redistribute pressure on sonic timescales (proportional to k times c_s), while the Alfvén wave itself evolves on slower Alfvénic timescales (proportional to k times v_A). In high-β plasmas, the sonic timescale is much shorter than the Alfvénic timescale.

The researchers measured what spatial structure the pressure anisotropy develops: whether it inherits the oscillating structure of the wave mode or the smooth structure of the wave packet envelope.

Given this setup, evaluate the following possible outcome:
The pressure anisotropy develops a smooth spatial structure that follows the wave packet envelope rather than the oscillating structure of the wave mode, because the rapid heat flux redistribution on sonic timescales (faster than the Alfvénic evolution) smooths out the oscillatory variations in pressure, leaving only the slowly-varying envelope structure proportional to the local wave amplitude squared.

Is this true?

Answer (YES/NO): YES